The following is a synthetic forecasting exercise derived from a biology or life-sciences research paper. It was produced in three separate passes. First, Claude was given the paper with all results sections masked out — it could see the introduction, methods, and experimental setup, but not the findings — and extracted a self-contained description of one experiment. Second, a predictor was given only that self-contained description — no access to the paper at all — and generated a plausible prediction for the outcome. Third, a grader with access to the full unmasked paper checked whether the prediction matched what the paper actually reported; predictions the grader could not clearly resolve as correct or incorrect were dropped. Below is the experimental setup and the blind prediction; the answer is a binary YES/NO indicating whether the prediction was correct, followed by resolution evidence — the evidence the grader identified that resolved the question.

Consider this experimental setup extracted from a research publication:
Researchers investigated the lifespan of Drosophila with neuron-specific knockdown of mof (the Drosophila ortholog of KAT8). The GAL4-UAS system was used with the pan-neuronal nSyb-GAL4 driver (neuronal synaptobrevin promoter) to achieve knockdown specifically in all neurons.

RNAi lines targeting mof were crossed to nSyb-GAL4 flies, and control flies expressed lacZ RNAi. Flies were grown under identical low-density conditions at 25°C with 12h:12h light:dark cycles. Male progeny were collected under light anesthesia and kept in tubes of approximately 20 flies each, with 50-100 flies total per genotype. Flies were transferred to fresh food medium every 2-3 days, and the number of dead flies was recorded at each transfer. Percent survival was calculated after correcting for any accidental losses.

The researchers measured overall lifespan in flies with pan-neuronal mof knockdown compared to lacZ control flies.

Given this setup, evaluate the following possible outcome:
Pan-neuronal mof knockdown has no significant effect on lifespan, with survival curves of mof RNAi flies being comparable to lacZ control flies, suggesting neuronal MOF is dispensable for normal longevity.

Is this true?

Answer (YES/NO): NO